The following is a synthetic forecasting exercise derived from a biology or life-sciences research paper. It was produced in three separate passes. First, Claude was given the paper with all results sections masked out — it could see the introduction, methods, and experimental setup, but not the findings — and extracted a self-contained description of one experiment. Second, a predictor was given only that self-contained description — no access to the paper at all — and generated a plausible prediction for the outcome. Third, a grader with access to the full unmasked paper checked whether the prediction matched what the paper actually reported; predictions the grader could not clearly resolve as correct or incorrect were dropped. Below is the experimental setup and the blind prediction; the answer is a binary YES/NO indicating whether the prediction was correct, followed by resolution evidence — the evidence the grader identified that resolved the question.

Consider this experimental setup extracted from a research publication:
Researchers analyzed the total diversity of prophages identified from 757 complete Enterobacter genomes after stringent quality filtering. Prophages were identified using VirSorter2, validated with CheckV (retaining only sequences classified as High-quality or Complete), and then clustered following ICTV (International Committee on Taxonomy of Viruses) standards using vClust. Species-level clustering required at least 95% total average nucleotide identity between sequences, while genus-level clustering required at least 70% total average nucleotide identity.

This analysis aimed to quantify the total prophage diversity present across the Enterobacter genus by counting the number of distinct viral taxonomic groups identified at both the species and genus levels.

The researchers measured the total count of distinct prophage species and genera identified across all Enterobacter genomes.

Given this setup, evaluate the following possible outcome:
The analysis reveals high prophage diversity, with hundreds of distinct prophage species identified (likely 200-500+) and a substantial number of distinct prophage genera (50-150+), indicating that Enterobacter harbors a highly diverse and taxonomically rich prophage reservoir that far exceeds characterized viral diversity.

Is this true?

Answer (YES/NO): NO